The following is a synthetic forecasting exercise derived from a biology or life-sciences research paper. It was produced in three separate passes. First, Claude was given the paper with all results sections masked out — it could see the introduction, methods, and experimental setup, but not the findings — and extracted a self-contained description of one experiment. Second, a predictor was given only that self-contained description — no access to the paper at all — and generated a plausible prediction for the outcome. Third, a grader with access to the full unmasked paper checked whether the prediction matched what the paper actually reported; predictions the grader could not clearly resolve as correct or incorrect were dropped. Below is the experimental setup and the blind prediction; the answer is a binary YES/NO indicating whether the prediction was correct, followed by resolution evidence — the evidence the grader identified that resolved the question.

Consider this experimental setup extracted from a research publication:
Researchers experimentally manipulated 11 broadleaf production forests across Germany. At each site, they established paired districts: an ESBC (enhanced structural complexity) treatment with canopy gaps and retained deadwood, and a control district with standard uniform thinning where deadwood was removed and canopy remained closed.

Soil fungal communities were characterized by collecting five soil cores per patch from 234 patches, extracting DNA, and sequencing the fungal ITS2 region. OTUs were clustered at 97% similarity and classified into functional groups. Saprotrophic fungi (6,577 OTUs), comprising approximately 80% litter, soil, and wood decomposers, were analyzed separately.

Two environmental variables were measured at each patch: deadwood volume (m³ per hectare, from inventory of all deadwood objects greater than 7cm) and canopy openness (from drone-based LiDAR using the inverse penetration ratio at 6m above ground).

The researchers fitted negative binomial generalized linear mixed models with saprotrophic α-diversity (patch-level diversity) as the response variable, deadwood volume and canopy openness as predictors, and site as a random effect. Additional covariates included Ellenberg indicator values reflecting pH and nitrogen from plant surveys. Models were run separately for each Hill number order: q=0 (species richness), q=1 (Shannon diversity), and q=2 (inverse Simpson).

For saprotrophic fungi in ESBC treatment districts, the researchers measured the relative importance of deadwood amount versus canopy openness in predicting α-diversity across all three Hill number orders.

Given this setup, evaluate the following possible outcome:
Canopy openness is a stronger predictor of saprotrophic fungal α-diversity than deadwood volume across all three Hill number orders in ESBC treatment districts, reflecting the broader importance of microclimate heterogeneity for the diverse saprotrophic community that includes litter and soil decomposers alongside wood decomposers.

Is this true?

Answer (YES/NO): NO